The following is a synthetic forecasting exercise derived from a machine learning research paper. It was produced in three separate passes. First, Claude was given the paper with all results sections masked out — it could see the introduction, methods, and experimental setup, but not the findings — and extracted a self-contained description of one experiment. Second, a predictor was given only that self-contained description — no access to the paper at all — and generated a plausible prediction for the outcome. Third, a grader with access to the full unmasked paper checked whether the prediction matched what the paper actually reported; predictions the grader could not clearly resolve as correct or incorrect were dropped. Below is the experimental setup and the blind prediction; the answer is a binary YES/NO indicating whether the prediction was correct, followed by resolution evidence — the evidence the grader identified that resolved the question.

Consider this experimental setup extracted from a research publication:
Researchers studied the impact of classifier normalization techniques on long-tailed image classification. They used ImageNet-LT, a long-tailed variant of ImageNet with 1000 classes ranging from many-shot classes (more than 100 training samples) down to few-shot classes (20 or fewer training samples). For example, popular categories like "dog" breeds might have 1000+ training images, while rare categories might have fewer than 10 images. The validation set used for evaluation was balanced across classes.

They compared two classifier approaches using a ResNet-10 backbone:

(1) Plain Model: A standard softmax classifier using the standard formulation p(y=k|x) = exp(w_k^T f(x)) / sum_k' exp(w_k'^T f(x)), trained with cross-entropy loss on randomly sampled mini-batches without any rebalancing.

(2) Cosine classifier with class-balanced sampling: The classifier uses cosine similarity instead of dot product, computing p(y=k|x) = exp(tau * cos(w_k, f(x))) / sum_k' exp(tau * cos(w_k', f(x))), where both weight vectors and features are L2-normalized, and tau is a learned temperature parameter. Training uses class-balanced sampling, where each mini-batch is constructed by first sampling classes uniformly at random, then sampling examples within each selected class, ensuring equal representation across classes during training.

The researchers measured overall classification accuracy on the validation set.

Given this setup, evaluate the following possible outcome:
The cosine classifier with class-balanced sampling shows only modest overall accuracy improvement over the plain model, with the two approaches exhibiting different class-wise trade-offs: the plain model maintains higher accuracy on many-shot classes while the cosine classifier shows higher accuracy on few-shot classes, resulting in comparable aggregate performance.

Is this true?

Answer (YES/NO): NO